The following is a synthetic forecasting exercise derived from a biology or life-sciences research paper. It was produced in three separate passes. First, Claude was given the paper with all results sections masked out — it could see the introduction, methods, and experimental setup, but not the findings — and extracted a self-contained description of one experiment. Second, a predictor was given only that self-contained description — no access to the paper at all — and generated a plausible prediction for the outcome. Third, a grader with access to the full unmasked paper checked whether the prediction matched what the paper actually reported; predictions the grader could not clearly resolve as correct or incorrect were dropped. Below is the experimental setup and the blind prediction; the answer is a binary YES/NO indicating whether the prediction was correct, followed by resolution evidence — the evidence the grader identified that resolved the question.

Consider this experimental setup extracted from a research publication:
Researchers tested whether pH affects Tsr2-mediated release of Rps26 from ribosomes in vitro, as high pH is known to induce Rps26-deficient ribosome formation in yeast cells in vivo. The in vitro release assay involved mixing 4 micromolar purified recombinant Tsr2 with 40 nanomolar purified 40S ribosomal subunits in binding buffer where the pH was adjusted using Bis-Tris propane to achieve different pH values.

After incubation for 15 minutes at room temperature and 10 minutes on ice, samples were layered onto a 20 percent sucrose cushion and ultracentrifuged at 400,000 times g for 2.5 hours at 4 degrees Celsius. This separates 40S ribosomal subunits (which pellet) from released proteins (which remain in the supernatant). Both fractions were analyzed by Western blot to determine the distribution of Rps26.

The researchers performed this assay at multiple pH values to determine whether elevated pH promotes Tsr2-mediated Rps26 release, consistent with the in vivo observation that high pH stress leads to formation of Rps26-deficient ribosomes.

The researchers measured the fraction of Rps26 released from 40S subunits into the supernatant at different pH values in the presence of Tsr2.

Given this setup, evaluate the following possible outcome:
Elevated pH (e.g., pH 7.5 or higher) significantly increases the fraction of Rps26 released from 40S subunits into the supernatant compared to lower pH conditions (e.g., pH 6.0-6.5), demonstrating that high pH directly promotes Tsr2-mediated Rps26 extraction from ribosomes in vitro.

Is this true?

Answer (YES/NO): YES